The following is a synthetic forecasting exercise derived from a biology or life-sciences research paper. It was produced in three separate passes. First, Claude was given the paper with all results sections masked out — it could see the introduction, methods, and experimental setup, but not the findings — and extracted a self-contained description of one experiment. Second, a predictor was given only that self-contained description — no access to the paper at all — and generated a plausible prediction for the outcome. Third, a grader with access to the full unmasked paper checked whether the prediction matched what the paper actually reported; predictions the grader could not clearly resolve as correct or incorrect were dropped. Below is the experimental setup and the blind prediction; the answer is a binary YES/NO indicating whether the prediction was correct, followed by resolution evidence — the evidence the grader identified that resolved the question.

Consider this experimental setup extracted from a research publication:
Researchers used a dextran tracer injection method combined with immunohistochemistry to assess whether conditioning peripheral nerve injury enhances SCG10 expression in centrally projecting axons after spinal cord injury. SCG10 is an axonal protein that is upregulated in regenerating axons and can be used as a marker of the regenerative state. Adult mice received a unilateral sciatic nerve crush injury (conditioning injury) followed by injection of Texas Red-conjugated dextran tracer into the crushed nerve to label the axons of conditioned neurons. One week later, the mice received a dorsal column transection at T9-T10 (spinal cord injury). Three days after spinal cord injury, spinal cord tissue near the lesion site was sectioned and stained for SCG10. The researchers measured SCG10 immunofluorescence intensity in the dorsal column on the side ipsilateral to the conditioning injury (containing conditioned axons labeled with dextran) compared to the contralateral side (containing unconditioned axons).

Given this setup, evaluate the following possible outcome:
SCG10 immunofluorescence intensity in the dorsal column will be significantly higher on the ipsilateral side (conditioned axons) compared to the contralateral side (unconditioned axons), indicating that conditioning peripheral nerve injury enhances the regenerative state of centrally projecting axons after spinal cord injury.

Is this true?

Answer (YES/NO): YES